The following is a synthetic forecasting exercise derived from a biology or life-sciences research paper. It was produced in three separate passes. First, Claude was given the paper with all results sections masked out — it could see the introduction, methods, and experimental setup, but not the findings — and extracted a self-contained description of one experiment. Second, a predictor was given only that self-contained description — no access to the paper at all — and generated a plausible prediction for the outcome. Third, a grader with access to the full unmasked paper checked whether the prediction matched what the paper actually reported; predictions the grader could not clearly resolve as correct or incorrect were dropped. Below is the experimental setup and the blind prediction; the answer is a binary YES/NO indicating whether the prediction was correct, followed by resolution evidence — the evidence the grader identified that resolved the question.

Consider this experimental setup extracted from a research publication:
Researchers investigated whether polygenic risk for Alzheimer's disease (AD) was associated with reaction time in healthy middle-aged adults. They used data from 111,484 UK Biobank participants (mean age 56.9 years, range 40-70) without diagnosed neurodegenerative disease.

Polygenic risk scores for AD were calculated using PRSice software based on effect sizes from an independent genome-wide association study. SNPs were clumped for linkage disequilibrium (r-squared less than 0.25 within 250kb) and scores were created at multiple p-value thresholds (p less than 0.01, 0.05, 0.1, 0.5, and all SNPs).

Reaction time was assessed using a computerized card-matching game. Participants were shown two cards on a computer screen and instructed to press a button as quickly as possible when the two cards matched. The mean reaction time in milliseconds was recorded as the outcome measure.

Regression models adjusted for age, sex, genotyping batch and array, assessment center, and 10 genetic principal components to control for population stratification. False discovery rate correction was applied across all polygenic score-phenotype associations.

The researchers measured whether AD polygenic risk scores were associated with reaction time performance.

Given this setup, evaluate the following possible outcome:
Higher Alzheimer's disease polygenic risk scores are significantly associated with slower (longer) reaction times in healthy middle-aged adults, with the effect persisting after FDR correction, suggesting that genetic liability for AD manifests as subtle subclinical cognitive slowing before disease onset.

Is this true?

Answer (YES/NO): NO